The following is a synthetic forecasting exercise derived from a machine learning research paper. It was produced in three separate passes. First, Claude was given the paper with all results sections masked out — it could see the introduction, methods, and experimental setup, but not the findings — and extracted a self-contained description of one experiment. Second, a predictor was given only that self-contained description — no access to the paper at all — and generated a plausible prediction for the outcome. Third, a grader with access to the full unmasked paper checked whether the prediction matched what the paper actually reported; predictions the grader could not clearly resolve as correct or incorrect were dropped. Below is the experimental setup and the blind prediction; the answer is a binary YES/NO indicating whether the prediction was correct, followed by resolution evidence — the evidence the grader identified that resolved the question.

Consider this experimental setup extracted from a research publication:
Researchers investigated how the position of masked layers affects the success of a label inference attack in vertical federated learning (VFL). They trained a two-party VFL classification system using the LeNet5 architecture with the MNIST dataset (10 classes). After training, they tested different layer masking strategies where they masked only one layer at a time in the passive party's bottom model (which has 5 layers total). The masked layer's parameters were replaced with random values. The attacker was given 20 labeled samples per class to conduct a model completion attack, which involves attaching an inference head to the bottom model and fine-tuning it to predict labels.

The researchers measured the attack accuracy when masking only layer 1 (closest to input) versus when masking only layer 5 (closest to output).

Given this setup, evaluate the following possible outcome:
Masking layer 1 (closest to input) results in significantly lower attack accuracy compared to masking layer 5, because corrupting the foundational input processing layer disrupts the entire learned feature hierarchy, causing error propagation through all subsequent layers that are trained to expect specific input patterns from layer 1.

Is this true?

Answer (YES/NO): YES